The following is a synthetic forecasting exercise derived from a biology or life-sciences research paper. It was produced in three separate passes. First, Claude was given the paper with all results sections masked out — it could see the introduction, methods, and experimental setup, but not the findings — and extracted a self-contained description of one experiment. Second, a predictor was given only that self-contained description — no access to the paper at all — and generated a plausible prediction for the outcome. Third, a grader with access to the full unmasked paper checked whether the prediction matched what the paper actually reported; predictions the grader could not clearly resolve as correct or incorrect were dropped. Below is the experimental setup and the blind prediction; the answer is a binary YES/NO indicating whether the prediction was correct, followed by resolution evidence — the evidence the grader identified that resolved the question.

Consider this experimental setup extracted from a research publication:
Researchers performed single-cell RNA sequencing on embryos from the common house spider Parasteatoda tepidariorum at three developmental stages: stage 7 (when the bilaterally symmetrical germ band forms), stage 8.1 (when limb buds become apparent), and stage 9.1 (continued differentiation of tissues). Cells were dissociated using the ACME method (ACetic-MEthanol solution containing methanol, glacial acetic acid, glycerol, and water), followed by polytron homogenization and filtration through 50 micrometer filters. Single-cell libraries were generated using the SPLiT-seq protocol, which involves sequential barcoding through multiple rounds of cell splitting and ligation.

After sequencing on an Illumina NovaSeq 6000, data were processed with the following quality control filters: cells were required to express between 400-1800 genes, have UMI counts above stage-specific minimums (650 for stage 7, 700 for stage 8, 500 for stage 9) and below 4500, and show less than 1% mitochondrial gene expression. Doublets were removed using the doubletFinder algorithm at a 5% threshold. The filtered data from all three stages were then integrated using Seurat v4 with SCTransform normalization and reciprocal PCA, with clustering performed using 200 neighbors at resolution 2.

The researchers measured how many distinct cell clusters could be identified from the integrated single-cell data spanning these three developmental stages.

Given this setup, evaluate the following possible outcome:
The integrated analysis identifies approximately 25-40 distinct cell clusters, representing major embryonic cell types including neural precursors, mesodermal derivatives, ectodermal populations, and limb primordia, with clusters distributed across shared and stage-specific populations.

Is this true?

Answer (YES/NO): NO